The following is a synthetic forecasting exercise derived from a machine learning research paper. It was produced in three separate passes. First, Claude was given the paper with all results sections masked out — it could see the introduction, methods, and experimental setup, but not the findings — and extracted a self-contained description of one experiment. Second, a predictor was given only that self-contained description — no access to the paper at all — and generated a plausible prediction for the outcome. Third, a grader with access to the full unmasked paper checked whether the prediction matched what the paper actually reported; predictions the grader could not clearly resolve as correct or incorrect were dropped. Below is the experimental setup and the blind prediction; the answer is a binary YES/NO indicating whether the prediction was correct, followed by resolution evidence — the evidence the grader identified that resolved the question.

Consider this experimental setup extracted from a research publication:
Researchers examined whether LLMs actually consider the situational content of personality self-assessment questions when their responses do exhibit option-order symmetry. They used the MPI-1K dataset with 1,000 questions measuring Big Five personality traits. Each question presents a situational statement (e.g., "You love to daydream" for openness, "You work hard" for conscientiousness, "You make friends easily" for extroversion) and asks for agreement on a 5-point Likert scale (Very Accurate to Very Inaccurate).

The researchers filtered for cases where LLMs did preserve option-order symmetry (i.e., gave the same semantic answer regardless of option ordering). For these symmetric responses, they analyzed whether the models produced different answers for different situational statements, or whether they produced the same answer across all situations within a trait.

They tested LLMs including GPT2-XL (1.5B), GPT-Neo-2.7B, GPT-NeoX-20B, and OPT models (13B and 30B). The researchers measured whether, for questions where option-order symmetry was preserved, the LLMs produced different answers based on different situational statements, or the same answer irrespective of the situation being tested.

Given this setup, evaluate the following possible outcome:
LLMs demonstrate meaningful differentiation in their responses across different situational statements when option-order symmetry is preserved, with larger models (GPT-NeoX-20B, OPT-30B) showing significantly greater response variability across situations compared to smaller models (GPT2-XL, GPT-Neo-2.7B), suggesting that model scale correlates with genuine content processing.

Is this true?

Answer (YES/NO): NO